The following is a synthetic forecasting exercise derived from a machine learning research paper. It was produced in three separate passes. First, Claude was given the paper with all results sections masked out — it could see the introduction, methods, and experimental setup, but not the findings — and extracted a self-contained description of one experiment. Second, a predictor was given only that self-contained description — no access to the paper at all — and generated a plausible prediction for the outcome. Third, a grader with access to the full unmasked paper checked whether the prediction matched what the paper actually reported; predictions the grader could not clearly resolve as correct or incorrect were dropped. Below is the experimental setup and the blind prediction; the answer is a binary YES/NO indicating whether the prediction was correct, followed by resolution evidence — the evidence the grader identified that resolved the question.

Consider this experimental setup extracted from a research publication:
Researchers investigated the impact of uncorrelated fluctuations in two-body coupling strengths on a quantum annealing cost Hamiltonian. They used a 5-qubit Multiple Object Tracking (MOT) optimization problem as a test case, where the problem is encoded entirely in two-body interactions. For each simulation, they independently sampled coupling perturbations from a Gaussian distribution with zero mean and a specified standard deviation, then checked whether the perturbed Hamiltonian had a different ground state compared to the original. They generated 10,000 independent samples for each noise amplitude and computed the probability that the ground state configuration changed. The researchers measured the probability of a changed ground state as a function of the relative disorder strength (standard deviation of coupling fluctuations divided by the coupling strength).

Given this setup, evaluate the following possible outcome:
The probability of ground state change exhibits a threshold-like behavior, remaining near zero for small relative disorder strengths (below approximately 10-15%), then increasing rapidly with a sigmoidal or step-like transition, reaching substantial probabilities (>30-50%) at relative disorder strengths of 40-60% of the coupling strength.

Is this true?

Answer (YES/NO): NO